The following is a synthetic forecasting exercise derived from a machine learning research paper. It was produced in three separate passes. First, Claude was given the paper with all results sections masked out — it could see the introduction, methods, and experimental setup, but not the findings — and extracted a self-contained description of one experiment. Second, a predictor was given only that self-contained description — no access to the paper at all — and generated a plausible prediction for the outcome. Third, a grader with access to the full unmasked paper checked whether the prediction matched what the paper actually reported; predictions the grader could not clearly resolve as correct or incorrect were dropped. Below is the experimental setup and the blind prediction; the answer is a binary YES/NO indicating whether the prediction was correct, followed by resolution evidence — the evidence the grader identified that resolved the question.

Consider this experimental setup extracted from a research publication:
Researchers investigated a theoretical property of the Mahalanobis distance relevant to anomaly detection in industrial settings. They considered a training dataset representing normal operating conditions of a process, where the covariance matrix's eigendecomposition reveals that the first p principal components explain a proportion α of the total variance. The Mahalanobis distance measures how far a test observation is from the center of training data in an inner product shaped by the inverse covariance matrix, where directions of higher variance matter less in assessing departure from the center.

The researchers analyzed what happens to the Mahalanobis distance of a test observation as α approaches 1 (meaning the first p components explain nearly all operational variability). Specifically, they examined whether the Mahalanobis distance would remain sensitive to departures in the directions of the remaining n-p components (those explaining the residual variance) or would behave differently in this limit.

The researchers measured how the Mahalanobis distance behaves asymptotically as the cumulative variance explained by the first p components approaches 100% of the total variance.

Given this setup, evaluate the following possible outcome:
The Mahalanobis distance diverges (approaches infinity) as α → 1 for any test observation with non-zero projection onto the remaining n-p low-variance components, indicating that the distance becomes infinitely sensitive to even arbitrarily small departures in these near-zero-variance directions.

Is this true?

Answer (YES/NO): NO